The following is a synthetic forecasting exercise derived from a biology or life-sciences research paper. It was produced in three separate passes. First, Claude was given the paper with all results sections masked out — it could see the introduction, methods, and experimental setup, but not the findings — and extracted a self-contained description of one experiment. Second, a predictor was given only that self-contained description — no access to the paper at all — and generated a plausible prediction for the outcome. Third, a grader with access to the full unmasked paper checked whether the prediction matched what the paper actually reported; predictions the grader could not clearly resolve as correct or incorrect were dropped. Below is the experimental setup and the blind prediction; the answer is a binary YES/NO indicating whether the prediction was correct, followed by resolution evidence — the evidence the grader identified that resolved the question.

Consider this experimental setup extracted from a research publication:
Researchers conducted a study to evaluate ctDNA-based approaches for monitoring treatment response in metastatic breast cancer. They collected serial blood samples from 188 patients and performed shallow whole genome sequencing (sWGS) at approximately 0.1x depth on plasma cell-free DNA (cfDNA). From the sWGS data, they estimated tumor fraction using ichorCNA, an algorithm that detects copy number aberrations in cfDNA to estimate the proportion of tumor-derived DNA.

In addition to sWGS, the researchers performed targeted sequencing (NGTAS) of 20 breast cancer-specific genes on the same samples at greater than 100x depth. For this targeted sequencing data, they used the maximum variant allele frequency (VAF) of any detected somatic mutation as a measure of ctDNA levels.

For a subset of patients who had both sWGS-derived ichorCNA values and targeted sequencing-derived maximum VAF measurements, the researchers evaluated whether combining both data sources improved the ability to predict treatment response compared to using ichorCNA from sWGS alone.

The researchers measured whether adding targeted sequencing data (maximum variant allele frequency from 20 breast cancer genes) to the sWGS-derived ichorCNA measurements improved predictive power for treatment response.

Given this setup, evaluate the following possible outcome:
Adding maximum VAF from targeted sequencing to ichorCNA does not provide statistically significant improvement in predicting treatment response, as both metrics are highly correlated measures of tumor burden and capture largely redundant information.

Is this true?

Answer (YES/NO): NO